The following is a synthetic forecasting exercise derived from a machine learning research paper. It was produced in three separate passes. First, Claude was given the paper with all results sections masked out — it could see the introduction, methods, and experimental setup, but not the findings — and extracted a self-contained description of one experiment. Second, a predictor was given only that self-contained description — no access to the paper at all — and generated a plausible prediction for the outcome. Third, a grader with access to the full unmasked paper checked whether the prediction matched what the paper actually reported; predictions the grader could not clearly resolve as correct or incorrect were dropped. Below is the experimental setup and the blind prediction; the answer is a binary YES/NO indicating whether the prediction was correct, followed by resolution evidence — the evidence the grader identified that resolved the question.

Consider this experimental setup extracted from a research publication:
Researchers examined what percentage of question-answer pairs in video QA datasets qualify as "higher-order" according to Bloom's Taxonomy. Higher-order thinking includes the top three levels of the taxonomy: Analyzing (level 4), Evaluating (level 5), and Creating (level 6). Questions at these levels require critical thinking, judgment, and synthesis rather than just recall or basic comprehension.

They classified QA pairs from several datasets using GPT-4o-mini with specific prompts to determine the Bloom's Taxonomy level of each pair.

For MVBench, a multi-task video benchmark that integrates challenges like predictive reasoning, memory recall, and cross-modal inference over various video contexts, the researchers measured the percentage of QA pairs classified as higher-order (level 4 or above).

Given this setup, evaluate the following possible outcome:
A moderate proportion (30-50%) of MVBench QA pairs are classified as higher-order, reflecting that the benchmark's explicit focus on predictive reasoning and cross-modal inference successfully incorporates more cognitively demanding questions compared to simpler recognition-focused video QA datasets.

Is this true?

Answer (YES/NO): NO